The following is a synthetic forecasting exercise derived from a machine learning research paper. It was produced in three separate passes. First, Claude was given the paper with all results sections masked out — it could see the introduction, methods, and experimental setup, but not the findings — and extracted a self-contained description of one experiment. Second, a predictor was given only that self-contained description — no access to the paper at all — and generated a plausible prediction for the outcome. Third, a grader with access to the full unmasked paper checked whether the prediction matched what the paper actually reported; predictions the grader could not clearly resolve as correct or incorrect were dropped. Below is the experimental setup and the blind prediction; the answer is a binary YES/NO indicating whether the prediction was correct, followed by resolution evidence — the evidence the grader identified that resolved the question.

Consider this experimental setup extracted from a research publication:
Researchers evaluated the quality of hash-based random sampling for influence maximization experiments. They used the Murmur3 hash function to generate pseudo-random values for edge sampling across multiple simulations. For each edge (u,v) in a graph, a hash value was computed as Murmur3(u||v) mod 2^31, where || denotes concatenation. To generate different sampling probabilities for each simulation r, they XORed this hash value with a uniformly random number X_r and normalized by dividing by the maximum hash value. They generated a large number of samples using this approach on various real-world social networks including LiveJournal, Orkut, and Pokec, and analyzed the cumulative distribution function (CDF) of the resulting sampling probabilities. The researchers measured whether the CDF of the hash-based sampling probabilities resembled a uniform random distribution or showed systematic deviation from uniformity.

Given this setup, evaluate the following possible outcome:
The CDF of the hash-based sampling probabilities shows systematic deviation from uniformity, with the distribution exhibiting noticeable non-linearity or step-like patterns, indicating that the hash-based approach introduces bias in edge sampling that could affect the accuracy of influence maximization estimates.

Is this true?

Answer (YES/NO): NO